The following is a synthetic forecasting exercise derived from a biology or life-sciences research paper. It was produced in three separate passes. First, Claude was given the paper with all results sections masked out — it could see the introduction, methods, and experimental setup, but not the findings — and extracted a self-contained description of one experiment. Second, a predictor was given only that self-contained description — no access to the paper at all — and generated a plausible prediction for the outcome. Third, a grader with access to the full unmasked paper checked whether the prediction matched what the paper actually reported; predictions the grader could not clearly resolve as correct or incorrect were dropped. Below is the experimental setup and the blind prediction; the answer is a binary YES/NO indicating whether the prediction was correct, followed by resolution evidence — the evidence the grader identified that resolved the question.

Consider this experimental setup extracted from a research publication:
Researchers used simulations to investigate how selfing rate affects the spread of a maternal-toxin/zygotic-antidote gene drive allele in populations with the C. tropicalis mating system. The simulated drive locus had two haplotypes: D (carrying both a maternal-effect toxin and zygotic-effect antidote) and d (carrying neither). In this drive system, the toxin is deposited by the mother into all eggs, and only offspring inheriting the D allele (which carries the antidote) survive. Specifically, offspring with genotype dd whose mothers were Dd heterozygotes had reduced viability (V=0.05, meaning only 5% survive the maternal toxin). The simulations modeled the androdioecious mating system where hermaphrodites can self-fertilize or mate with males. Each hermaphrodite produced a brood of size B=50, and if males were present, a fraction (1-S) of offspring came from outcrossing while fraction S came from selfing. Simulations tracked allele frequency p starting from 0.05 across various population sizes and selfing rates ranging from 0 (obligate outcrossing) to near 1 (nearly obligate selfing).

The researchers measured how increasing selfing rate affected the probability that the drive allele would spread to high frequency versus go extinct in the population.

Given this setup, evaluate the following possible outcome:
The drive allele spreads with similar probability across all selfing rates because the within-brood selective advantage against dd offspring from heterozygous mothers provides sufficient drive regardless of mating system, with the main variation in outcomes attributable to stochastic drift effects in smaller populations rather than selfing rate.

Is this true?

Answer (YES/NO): NO